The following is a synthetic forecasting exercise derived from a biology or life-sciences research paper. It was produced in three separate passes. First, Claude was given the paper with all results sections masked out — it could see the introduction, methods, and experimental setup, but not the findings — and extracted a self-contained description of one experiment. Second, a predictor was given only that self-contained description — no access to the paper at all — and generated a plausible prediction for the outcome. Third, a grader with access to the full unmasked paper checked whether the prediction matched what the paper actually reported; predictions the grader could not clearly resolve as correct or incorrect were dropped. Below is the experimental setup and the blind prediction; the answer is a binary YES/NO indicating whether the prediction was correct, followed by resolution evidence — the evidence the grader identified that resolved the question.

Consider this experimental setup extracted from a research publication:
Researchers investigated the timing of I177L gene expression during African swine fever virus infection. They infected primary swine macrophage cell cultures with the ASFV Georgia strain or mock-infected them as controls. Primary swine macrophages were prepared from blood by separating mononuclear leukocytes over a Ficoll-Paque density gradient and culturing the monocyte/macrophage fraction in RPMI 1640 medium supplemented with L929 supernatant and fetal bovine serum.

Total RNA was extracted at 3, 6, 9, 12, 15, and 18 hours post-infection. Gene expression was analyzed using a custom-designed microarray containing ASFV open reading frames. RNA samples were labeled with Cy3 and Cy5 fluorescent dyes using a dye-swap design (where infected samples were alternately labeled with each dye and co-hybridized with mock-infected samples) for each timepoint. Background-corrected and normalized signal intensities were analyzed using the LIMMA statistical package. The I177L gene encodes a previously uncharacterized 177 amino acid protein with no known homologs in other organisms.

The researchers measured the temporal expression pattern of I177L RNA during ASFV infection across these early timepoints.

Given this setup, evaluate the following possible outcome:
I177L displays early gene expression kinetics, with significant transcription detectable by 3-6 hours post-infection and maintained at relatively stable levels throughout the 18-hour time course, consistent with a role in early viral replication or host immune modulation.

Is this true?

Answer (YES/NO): NO